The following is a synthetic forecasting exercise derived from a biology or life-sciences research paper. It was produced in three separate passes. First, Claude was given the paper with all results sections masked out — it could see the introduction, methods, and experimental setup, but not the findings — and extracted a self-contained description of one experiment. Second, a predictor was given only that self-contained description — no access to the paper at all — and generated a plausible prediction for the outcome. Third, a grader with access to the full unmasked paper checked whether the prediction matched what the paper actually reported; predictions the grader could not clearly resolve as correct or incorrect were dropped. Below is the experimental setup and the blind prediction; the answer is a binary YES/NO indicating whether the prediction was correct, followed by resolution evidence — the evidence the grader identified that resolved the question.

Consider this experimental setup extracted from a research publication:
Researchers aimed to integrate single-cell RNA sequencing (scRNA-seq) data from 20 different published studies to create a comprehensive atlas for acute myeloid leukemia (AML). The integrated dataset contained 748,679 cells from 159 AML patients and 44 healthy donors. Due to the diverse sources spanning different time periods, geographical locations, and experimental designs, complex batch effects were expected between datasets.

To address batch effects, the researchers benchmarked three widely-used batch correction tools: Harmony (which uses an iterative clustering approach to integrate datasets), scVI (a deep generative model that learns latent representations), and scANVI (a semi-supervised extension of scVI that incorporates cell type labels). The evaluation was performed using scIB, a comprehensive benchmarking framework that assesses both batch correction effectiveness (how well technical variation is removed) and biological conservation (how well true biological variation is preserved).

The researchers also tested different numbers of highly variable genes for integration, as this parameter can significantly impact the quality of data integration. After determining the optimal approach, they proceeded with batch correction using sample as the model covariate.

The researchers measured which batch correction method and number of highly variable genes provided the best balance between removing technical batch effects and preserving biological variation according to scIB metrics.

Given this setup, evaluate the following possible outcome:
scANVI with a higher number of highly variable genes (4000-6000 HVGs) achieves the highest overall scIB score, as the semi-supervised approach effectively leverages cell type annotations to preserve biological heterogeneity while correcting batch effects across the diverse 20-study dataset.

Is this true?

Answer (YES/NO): NO